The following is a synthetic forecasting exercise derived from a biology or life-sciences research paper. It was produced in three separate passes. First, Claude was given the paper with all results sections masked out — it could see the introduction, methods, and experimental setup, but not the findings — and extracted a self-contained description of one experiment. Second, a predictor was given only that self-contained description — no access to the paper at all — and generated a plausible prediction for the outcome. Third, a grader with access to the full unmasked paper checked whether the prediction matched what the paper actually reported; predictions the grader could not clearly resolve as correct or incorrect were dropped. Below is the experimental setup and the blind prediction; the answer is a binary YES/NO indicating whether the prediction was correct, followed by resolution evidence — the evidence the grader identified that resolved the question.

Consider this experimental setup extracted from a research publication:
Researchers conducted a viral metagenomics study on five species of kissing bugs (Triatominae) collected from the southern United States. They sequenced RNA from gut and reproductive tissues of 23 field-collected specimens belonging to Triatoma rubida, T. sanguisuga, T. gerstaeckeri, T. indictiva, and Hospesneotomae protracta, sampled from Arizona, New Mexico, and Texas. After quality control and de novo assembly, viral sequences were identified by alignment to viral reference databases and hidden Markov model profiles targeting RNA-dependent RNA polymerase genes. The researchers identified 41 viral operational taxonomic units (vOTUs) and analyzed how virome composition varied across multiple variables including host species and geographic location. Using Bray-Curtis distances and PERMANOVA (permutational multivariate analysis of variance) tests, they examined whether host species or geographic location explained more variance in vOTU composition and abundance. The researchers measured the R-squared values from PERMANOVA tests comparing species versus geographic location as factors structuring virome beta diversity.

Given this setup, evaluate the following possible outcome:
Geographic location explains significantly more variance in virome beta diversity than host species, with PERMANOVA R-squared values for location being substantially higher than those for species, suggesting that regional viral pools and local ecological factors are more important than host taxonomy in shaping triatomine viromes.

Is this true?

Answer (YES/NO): NO